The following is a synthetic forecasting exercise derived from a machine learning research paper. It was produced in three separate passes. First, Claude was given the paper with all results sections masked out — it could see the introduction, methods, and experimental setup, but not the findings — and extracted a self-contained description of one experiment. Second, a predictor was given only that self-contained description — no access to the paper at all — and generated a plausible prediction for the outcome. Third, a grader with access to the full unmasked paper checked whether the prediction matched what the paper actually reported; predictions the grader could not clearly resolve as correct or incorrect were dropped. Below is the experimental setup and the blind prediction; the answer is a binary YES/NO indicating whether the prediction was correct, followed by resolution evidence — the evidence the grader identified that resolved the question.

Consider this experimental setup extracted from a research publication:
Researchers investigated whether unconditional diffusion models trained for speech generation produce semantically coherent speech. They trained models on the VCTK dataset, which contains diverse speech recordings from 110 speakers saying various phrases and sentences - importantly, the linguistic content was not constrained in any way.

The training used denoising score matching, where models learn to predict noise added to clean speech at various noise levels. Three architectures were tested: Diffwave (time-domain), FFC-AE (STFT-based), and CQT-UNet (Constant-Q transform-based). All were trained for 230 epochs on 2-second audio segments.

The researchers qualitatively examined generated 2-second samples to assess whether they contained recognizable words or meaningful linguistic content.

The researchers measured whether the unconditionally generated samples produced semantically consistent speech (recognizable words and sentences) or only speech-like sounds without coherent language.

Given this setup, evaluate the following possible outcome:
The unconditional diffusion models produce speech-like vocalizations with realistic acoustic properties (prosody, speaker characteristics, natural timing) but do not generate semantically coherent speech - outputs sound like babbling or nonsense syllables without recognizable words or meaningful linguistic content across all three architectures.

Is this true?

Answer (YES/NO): YES